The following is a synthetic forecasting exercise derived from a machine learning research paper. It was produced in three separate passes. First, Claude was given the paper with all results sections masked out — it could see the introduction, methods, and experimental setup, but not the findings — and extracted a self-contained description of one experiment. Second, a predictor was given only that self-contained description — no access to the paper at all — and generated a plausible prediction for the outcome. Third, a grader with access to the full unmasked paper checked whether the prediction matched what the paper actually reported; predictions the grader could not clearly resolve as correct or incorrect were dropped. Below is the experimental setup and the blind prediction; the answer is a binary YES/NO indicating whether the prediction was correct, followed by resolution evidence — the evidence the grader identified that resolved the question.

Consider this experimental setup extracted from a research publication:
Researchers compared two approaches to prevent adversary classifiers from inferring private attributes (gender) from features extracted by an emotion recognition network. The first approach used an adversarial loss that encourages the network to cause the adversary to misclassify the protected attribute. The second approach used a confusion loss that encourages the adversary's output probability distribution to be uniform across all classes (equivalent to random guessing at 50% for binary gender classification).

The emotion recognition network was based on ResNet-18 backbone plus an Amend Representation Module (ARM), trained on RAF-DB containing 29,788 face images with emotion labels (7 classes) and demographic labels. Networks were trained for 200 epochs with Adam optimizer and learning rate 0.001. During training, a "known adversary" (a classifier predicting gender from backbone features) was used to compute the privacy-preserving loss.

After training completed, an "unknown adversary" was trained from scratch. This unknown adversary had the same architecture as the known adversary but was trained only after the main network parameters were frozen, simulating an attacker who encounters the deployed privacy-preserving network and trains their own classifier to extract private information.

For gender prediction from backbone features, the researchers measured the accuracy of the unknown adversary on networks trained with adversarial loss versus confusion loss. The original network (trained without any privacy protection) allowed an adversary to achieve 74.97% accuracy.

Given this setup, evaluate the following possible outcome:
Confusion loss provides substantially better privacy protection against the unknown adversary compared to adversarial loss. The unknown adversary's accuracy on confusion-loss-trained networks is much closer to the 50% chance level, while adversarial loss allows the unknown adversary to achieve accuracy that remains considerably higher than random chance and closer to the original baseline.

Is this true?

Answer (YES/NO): NO